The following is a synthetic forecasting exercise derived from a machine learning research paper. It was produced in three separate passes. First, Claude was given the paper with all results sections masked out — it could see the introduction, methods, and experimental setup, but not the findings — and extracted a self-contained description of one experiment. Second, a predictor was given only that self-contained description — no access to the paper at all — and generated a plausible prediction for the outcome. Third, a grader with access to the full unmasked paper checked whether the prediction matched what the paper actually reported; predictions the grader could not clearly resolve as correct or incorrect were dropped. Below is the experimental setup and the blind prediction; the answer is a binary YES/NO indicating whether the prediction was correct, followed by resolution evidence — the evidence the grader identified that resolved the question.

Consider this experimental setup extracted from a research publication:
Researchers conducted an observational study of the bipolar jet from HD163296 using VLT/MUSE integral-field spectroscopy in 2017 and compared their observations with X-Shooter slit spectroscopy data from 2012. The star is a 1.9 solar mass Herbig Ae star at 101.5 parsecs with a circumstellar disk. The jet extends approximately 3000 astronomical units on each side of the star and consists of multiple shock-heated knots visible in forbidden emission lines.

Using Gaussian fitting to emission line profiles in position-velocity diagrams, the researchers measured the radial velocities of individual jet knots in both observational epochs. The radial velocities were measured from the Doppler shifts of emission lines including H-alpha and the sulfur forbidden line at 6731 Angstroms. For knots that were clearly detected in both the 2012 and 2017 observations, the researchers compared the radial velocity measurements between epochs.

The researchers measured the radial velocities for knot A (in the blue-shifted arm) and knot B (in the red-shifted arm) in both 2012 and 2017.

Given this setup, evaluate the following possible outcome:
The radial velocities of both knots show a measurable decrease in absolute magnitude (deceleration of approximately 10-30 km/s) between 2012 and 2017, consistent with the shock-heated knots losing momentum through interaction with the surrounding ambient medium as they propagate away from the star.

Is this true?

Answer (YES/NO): NO